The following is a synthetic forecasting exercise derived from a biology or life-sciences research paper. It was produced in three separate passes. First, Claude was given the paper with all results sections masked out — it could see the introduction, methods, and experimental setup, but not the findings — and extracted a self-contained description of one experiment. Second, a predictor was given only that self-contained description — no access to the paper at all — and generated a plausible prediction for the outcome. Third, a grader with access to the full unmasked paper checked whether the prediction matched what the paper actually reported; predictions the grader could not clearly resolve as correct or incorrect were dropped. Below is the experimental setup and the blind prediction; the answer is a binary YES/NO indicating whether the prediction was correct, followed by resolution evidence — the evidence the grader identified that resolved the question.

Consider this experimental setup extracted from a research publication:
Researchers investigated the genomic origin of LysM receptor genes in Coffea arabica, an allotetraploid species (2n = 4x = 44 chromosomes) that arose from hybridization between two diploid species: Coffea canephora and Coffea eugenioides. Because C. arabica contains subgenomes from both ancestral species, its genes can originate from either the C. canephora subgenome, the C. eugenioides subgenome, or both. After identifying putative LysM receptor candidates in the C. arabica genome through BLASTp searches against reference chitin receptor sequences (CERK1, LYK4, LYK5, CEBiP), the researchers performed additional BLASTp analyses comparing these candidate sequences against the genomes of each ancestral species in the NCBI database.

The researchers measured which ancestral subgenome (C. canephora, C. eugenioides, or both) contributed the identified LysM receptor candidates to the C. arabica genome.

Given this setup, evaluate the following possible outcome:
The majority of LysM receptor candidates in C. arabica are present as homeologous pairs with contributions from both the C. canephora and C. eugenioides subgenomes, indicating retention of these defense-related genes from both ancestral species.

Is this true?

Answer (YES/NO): NO